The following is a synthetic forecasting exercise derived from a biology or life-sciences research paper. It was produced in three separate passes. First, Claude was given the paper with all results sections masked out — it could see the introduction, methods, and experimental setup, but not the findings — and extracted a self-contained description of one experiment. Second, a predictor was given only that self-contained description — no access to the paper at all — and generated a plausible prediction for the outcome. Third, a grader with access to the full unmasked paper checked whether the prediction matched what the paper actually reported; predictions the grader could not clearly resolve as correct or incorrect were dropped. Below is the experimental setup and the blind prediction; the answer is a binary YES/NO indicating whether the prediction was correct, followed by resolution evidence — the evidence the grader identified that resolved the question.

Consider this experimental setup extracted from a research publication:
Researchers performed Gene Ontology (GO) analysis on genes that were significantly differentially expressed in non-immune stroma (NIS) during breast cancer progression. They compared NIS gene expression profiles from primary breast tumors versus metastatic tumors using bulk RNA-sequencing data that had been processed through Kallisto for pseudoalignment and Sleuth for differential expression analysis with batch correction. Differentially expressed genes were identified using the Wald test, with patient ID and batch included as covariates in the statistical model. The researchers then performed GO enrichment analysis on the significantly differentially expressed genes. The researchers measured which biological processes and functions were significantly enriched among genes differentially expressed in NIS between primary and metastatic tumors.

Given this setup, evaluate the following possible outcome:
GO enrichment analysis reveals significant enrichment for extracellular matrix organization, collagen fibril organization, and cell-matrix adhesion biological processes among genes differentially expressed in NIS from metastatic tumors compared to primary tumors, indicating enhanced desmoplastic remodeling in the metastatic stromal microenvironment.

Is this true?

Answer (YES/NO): NO